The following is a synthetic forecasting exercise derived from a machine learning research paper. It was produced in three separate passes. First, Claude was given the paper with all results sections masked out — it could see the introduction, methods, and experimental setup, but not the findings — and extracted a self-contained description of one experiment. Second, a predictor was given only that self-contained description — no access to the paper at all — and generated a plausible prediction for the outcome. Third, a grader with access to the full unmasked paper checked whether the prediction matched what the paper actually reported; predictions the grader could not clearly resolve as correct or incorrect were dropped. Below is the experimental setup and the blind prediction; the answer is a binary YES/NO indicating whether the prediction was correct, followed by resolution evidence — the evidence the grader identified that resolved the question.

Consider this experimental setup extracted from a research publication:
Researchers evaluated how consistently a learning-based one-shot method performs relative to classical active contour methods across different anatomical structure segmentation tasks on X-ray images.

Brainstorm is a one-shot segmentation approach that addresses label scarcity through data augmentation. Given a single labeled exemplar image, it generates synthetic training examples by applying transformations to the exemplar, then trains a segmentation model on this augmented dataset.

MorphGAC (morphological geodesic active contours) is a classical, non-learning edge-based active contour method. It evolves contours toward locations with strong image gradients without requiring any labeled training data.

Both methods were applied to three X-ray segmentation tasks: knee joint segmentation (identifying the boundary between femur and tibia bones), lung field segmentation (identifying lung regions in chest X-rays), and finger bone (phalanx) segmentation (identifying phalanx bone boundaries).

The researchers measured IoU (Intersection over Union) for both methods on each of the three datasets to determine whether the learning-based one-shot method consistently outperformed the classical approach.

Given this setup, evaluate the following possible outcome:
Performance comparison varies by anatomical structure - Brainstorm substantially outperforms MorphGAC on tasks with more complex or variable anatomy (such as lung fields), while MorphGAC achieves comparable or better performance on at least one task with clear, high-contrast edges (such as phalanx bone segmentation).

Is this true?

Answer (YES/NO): YES